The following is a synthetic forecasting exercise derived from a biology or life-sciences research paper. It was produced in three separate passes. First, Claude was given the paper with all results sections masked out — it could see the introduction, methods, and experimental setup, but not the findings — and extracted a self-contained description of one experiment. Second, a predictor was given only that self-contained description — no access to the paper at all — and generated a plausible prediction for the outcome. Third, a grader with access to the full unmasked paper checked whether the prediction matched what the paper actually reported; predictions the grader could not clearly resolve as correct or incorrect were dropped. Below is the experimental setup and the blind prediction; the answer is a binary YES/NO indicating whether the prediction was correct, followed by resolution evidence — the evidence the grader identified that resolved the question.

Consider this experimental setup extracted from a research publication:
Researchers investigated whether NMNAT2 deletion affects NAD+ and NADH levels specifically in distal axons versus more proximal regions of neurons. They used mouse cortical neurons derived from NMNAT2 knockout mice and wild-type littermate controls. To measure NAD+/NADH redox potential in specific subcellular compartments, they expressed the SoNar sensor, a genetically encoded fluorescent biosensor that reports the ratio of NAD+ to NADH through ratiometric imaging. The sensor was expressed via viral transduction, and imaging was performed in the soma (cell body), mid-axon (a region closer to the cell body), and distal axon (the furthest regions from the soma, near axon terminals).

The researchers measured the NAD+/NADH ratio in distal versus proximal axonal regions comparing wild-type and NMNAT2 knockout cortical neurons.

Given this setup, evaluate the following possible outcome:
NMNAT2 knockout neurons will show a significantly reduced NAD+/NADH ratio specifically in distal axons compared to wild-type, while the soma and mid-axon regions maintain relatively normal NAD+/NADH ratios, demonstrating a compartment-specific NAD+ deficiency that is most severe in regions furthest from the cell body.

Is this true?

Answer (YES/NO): YES